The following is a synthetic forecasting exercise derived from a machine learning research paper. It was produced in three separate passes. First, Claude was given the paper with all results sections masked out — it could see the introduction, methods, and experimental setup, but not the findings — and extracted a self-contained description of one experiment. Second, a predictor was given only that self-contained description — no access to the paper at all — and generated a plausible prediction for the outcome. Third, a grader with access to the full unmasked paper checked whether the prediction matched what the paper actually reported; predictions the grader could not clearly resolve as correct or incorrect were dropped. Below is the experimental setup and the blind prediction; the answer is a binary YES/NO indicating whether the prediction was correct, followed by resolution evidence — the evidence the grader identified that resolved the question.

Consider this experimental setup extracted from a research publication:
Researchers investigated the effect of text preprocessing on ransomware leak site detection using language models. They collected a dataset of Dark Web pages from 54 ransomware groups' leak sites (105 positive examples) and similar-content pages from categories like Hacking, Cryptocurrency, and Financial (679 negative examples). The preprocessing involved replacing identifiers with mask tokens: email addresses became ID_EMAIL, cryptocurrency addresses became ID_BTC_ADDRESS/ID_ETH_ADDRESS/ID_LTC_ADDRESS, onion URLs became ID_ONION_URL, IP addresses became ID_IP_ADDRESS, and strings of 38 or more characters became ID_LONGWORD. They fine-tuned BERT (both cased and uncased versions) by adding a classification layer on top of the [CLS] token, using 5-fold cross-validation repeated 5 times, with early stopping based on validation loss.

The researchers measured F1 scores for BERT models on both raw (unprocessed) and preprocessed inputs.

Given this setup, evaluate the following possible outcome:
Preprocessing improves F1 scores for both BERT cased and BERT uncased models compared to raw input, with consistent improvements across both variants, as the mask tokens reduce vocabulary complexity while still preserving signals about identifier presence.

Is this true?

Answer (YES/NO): NO